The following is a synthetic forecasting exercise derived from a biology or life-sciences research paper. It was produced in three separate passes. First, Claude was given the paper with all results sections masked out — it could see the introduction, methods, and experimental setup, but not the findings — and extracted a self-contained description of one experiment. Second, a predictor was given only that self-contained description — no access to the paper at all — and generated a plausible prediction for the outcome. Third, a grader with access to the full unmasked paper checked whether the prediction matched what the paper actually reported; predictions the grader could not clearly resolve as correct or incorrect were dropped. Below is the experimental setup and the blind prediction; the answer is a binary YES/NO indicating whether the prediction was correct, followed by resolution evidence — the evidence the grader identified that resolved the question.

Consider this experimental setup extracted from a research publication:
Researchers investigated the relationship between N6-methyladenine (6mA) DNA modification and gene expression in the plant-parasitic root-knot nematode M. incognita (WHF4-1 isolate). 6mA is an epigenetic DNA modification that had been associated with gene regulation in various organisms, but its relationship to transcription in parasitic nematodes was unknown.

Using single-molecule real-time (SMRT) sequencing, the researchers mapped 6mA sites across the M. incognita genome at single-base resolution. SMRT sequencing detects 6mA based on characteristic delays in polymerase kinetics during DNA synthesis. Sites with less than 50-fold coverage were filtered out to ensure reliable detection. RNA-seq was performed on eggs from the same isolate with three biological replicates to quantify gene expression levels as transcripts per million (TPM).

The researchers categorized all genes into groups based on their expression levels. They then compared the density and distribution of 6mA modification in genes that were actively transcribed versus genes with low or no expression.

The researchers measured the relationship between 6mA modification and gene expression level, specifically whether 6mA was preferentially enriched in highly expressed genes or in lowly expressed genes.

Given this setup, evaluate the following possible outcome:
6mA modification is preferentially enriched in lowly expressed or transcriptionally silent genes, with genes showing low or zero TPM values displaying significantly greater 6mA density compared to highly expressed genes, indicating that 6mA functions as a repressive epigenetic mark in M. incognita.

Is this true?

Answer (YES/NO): NO